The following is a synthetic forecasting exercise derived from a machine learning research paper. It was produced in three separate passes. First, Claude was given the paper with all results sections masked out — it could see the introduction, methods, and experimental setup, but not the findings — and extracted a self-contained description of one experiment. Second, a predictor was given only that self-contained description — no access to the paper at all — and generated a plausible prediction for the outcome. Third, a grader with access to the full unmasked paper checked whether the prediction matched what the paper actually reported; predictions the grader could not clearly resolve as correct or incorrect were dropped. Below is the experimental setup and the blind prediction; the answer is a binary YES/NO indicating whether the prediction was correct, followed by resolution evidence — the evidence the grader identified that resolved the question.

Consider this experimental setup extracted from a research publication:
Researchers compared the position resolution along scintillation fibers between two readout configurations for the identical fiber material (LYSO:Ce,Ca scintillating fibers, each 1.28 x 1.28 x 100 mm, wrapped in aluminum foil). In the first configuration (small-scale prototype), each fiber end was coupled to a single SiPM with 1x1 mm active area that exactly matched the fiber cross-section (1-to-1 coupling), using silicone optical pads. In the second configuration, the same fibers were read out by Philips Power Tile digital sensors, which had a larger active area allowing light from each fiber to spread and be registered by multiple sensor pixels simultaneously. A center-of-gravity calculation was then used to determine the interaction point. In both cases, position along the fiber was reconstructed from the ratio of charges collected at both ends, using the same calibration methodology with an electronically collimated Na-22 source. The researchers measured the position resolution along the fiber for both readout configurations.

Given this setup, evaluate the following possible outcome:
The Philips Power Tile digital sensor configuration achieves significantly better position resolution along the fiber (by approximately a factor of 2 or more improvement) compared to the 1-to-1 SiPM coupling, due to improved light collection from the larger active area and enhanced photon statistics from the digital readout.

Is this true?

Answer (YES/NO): YES